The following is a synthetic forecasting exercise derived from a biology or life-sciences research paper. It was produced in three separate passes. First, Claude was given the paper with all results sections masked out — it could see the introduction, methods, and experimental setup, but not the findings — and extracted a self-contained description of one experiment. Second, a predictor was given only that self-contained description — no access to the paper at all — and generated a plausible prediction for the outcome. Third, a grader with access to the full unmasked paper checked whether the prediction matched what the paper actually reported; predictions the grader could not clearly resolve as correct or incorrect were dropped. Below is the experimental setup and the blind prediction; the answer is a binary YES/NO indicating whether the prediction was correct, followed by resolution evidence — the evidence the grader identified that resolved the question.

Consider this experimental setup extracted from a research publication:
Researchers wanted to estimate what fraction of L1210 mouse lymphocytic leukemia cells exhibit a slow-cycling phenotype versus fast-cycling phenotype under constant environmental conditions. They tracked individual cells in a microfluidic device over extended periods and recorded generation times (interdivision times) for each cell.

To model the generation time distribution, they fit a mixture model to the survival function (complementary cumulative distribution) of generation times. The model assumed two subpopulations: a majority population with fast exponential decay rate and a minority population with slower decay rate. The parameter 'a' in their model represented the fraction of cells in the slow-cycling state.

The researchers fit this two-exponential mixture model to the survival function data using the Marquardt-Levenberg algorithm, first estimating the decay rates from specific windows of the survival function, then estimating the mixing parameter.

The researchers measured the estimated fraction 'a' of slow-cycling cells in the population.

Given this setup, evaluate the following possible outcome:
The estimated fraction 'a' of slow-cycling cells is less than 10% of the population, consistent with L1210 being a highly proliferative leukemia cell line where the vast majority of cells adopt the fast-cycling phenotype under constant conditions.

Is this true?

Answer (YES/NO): YES